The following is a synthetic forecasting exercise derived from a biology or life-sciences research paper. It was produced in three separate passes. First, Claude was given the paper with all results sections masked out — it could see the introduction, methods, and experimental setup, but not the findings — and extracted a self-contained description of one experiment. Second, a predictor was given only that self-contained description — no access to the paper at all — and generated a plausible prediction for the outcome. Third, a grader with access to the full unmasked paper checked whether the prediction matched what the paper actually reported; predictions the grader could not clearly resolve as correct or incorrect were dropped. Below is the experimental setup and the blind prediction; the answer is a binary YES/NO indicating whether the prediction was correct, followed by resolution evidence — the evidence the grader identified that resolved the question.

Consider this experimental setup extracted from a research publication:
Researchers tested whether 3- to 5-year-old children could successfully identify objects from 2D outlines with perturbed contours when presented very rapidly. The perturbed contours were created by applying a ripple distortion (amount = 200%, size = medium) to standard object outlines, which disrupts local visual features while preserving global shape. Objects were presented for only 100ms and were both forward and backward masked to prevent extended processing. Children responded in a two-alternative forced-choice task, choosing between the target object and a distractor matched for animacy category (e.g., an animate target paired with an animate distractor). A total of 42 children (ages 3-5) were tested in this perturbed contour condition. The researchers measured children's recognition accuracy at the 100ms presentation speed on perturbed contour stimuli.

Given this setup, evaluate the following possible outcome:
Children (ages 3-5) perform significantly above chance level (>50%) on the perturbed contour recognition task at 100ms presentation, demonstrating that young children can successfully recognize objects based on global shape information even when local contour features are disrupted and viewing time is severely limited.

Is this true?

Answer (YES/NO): NO